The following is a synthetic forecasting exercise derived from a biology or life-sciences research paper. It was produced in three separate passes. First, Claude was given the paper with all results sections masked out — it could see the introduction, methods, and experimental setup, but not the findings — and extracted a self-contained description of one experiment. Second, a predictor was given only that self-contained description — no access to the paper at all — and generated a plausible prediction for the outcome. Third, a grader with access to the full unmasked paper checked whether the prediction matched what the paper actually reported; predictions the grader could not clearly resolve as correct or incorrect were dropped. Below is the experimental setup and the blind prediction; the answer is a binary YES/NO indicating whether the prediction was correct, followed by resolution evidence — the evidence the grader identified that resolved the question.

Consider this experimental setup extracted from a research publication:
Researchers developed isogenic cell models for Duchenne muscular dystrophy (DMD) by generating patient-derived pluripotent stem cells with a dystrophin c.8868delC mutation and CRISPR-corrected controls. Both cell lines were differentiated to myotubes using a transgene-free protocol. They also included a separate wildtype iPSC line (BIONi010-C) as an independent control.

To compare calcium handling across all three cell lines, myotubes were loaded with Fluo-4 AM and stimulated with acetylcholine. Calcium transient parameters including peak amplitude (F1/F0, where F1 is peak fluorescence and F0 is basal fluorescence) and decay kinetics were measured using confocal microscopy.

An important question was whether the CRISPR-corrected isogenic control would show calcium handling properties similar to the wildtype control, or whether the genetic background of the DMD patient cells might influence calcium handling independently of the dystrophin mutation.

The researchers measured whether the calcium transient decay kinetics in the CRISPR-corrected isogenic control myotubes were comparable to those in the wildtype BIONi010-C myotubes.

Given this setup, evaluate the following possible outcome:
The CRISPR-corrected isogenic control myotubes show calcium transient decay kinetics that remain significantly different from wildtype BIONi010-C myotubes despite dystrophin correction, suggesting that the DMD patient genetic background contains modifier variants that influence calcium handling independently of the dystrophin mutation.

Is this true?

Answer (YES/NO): NO